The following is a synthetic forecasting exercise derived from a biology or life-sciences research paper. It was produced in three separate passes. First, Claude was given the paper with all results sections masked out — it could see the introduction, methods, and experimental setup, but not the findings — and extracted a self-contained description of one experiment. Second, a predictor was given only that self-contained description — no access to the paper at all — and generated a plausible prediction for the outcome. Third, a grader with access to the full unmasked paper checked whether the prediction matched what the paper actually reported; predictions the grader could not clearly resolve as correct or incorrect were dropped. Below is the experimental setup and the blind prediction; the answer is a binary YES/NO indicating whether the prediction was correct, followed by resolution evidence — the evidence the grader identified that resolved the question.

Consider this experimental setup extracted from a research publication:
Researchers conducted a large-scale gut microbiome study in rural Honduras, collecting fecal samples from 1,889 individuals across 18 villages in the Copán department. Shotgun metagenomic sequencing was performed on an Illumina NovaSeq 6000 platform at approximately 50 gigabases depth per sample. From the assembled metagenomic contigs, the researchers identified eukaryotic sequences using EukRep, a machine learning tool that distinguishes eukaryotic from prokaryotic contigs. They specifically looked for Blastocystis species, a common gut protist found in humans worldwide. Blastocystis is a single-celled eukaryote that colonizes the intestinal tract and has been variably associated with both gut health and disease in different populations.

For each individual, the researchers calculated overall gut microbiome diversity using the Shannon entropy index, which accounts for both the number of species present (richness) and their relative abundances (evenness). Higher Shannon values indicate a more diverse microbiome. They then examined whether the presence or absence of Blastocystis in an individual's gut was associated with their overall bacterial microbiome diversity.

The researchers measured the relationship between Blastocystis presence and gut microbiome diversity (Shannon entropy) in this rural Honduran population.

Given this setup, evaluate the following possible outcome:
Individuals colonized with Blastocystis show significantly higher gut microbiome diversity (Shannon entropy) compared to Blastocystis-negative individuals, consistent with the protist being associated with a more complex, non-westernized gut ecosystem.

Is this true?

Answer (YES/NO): YES